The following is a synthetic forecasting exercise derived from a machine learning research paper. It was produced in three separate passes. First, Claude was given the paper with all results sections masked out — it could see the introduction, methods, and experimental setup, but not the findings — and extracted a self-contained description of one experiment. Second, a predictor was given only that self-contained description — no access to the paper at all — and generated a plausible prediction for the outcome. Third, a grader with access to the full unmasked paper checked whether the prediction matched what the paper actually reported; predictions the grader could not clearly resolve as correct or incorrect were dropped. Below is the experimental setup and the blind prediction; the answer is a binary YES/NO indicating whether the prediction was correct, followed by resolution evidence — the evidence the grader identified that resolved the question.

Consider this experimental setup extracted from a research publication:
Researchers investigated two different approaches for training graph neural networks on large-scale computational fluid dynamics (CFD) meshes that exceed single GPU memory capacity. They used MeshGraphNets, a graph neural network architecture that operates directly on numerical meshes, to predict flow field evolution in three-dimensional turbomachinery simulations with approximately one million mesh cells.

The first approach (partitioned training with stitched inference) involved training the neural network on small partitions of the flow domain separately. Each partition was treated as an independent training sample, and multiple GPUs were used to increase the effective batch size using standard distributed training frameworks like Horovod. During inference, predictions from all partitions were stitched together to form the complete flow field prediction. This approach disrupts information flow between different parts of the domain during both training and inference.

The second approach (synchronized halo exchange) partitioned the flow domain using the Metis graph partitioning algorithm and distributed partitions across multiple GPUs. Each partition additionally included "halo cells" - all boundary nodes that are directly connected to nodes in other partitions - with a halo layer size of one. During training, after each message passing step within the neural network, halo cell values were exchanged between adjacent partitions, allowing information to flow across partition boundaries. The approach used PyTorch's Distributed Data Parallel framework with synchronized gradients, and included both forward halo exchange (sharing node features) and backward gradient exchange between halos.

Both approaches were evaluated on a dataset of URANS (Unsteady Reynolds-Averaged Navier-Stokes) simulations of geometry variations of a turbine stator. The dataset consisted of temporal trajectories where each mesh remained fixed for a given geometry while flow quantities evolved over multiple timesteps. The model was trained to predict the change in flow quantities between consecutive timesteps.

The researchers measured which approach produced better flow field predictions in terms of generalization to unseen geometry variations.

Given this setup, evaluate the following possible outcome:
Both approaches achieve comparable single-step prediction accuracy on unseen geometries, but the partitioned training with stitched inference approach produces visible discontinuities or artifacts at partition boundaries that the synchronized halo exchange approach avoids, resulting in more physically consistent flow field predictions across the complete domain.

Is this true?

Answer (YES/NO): NO